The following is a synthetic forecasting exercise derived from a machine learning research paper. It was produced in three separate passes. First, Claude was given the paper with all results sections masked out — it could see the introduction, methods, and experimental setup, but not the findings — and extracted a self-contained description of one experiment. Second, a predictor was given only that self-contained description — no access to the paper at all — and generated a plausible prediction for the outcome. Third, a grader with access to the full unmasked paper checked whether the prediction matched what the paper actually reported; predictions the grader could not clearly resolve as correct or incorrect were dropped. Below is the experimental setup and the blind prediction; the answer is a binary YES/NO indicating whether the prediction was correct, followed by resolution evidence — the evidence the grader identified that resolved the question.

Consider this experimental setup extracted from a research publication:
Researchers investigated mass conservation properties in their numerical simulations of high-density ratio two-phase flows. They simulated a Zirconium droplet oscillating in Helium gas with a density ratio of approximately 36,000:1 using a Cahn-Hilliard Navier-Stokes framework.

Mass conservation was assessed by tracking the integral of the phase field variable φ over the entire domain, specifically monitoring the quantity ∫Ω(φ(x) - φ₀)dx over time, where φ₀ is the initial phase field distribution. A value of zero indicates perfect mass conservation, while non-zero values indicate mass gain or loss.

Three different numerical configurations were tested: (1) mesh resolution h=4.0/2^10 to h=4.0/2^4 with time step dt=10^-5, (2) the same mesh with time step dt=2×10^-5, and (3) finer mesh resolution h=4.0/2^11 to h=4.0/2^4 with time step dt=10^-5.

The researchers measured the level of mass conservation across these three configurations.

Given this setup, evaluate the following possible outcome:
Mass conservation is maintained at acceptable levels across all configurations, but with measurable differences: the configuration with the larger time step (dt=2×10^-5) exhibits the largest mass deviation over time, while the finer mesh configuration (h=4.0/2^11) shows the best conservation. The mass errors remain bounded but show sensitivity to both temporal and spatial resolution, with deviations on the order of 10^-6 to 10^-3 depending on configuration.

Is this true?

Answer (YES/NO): NO